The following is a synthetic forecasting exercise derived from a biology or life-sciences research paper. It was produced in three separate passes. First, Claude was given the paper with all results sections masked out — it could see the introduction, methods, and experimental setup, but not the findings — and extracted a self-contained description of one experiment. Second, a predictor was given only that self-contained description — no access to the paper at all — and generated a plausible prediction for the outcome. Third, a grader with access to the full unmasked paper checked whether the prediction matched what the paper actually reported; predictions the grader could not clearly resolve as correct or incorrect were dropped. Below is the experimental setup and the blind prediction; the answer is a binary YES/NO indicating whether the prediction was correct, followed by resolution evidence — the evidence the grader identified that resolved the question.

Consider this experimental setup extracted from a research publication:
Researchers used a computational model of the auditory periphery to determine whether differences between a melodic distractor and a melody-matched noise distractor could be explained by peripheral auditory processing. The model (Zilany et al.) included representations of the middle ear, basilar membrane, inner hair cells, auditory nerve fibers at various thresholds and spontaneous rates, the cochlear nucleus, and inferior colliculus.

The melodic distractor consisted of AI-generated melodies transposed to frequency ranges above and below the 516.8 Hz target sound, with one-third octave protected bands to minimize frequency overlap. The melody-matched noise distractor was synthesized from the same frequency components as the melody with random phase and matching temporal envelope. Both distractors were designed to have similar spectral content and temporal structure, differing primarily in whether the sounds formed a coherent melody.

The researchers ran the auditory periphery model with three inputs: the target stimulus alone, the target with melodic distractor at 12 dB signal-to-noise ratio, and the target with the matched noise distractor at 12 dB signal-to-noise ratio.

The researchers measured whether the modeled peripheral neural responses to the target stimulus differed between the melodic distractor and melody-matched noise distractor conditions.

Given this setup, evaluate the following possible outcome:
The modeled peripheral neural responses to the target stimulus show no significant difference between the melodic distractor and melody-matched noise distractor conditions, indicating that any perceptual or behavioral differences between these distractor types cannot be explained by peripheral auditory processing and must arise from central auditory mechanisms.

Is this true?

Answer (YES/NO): YES